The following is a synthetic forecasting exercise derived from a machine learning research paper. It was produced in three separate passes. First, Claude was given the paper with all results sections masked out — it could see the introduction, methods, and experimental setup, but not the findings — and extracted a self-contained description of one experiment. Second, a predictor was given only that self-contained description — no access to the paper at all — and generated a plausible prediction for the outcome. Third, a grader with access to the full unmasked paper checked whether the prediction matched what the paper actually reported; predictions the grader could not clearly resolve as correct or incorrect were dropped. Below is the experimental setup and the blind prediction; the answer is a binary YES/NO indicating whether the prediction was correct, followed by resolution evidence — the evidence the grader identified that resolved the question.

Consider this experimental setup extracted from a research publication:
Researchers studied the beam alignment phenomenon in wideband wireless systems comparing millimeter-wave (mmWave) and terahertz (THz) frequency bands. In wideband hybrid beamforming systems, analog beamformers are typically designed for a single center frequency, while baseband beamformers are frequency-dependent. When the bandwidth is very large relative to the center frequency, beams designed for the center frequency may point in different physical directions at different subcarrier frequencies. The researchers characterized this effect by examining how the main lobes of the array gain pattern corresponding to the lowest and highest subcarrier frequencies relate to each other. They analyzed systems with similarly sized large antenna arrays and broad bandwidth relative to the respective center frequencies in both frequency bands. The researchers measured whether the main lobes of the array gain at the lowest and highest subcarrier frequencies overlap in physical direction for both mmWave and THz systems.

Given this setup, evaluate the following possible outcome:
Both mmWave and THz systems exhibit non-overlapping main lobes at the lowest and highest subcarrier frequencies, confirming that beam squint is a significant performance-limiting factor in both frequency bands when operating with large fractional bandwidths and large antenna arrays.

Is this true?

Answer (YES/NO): NO